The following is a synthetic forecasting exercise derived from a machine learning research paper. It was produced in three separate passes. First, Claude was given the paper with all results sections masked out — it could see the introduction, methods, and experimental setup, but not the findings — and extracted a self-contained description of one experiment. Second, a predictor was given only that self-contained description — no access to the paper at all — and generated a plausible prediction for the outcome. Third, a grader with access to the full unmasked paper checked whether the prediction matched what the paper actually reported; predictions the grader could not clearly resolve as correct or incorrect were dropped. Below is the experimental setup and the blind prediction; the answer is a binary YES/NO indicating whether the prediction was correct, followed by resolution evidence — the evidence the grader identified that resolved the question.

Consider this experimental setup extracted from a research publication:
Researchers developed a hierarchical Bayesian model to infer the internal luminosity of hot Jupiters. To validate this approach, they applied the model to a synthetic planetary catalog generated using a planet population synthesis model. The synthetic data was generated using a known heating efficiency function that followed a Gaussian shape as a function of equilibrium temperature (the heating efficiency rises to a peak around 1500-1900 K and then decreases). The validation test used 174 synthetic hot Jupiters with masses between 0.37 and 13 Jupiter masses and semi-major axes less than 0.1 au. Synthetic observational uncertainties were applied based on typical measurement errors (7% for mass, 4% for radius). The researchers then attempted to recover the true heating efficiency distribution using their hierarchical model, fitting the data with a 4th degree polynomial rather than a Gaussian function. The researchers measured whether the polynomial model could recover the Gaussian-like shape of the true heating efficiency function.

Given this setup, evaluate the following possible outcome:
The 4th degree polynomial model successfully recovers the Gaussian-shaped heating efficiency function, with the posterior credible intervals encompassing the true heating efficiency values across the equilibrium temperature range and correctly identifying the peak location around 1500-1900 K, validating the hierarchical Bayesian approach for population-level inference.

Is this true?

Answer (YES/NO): NO